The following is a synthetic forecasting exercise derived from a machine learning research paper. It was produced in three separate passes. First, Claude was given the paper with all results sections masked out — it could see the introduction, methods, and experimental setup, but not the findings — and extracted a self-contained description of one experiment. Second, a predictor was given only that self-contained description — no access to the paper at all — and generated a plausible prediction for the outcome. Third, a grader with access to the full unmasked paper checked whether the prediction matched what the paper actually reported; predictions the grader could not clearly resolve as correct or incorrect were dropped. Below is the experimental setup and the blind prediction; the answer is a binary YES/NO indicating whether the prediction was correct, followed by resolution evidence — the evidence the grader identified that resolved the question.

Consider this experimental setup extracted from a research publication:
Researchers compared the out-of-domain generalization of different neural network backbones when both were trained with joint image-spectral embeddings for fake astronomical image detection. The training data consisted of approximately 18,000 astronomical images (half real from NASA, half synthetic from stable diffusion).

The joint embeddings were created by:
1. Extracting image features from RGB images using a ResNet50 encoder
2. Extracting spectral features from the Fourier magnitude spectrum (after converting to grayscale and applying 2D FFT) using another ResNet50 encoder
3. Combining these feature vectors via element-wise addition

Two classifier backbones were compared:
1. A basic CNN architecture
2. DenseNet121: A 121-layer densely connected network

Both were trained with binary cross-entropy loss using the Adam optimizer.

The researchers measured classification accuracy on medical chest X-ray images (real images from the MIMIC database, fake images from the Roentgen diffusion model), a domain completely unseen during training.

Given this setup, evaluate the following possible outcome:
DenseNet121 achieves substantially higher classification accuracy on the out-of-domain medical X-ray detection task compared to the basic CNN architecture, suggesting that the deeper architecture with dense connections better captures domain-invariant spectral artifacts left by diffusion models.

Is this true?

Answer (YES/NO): YES